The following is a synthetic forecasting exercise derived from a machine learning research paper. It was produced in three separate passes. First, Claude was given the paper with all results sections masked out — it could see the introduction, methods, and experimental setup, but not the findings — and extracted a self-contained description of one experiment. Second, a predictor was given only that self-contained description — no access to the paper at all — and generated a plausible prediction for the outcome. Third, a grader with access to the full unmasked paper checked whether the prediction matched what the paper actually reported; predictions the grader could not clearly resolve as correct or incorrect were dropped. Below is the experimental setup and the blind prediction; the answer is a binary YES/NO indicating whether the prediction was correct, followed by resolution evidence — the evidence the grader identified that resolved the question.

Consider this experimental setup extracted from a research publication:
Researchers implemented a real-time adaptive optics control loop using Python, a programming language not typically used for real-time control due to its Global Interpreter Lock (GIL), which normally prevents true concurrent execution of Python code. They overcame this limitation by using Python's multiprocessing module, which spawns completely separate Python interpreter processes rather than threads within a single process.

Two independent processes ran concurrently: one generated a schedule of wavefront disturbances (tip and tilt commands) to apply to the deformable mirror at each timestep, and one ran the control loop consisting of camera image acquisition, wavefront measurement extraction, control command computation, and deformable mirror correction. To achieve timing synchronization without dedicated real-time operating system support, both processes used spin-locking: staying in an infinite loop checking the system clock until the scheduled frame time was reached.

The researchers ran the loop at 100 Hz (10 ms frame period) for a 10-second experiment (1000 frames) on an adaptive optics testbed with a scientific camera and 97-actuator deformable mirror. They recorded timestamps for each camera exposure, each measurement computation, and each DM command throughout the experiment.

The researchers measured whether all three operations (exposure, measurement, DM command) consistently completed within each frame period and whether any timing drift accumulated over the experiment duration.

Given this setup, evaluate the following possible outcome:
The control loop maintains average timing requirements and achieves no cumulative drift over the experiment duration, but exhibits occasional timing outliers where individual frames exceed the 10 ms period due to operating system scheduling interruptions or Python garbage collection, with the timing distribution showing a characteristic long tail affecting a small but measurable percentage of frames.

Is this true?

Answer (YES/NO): NO